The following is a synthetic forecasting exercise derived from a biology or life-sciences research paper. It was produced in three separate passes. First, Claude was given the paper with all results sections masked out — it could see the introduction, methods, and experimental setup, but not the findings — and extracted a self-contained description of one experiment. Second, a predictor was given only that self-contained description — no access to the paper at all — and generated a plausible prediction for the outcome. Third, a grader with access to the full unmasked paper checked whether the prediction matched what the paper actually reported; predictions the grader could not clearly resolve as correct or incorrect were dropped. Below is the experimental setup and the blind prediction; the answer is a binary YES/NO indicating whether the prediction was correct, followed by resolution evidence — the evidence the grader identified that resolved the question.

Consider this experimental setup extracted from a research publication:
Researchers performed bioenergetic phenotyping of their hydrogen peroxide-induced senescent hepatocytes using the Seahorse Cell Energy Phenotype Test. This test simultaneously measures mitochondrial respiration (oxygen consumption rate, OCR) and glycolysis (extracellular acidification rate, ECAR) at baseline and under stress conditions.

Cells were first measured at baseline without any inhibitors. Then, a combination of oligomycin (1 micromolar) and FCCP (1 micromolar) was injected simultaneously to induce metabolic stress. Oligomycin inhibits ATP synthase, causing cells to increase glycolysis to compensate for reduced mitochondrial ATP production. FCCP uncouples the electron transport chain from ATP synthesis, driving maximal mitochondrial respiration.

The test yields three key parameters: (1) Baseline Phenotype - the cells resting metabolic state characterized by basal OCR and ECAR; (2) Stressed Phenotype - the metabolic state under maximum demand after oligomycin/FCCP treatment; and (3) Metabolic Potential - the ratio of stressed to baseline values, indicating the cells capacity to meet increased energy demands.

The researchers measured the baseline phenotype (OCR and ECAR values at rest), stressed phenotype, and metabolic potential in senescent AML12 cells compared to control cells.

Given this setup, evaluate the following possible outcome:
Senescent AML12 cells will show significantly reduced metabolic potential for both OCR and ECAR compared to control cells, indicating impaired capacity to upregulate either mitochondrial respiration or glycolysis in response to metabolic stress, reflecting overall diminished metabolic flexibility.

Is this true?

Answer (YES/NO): NO